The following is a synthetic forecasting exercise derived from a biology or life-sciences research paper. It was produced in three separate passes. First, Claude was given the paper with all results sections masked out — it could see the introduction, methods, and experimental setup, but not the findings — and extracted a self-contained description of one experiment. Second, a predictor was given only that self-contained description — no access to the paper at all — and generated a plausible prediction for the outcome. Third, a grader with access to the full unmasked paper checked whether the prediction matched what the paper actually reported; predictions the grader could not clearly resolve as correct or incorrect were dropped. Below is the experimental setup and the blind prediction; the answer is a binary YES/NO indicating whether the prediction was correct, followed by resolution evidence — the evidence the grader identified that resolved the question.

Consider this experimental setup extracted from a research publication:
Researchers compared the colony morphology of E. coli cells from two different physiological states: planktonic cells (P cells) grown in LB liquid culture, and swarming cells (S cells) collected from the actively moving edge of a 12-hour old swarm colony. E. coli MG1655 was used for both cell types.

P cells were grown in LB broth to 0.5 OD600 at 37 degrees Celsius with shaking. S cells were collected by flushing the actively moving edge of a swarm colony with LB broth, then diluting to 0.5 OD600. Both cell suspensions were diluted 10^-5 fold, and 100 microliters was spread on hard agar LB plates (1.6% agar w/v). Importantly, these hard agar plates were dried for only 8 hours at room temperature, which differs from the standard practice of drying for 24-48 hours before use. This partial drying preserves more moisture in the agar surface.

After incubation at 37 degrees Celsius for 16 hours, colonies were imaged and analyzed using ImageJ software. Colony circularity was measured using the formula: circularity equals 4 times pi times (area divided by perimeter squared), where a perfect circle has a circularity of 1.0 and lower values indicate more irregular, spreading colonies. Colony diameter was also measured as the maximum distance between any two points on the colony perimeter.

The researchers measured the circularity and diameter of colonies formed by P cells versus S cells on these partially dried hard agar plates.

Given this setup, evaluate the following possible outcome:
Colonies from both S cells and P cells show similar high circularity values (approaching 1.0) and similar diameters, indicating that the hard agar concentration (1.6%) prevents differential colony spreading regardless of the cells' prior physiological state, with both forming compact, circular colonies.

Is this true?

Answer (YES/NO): NO